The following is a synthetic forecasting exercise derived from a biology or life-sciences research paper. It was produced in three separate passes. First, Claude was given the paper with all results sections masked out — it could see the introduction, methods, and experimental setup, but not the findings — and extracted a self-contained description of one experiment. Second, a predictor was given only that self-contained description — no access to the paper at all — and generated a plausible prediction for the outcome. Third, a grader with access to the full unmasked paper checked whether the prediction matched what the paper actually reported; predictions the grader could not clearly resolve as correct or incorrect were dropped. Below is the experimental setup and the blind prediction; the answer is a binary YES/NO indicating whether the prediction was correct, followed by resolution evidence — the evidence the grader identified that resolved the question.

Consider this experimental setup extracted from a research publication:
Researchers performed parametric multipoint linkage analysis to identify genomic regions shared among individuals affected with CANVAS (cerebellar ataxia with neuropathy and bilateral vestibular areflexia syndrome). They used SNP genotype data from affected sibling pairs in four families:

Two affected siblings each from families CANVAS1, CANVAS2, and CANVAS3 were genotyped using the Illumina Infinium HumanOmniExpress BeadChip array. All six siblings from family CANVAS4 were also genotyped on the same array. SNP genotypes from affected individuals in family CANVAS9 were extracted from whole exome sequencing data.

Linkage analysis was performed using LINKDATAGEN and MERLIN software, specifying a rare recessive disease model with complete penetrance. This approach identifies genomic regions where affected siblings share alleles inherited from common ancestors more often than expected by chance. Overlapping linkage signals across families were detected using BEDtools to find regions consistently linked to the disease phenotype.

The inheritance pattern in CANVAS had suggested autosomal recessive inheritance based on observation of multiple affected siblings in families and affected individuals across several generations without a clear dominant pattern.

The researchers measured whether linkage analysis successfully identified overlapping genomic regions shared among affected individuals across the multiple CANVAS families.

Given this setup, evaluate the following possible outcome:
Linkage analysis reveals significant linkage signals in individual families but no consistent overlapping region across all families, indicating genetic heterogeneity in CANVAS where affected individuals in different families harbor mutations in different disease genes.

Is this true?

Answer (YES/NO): NO